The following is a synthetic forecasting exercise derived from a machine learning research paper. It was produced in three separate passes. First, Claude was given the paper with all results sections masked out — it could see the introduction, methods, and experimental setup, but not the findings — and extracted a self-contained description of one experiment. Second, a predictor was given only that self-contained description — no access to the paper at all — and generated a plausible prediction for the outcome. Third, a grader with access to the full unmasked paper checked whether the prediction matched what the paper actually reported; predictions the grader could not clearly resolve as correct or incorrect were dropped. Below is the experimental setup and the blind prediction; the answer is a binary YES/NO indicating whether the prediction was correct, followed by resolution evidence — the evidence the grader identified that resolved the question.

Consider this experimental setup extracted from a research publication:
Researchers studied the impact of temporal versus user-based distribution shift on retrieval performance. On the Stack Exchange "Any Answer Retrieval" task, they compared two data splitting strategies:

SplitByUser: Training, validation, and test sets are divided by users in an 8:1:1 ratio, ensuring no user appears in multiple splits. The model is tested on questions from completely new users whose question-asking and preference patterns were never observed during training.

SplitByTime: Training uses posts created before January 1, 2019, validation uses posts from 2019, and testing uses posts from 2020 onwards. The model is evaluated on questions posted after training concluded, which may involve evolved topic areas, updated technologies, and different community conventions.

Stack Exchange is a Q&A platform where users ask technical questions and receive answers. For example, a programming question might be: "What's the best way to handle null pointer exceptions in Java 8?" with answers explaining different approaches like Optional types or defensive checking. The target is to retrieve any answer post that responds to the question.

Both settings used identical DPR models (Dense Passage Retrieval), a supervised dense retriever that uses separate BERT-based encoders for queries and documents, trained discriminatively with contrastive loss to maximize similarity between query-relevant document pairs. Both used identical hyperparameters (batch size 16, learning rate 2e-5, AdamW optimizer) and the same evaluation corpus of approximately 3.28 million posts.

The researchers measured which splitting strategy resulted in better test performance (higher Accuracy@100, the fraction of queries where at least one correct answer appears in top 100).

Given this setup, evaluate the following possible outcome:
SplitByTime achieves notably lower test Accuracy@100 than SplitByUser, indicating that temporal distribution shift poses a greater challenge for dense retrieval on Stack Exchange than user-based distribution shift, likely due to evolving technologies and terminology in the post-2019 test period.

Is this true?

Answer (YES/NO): NO